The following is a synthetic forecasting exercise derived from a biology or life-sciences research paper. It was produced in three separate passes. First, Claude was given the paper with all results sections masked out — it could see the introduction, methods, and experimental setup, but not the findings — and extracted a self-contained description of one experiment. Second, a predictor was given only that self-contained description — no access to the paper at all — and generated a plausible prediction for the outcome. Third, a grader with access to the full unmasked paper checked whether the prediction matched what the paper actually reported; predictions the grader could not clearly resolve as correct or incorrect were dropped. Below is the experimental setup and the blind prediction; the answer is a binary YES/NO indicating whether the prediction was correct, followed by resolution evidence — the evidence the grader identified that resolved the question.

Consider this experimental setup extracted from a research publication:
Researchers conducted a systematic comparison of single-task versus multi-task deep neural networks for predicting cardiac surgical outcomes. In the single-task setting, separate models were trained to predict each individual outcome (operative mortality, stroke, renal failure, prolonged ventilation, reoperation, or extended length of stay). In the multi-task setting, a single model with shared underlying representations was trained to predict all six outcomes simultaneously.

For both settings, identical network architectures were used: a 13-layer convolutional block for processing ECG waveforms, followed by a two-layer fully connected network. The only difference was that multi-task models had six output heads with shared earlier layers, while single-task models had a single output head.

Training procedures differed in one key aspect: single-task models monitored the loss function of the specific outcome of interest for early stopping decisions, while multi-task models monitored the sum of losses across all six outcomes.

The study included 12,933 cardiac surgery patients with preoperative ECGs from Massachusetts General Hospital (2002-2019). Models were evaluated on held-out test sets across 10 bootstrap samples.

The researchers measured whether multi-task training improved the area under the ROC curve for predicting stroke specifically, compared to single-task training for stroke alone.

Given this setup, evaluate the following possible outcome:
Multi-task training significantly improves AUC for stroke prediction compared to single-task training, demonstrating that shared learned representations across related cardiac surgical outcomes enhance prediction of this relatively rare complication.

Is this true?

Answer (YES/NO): YES